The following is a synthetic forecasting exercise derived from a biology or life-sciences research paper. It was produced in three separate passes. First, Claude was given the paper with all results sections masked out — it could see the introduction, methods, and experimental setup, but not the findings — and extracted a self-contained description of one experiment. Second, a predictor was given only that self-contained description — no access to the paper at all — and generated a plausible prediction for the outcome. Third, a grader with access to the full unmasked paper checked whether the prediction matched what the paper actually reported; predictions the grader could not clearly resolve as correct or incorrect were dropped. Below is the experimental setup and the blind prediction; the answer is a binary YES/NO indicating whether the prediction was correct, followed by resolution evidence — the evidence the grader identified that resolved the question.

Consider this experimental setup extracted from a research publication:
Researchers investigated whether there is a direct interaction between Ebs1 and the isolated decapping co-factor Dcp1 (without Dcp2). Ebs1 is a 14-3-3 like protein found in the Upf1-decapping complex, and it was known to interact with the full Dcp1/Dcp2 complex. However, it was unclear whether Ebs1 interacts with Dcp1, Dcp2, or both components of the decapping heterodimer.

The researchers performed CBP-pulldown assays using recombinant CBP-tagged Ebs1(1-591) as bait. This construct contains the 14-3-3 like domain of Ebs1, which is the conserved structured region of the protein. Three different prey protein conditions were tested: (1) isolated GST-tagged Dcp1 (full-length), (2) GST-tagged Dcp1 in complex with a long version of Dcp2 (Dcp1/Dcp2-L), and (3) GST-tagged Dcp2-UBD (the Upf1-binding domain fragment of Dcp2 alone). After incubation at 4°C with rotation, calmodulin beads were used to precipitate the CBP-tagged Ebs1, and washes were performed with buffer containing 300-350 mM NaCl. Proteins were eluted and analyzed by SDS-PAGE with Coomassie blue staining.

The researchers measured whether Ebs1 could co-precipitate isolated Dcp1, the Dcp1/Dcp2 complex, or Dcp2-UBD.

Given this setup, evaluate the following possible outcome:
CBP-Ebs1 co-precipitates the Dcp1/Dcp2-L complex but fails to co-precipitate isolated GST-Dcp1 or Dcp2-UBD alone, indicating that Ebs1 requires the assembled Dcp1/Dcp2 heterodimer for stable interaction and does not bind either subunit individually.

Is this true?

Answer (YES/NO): NO